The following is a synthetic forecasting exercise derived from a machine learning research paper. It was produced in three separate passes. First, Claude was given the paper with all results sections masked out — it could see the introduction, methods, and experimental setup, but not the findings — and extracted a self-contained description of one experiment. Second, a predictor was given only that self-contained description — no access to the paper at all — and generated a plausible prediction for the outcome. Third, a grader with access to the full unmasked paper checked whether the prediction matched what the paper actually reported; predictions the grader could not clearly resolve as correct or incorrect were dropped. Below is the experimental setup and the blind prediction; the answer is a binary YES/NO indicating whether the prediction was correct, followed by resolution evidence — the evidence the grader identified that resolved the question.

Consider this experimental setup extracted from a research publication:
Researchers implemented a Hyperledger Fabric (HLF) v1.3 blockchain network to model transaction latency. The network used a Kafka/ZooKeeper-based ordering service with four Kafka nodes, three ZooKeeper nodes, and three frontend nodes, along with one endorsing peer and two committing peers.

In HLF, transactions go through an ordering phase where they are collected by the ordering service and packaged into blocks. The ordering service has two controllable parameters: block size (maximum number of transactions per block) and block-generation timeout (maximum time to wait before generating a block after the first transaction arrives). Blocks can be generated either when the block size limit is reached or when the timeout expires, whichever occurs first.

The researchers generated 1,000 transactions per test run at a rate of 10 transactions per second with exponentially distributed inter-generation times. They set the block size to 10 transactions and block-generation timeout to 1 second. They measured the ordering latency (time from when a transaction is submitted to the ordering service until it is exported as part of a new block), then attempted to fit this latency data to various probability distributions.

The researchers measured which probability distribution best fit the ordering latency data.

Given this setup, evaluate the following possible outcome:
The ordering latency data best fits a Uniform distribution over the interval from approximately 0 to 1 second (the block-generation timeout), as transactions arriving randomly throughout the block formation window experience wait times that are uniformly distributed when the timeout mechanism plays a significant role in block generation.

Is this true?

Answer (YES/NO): NO